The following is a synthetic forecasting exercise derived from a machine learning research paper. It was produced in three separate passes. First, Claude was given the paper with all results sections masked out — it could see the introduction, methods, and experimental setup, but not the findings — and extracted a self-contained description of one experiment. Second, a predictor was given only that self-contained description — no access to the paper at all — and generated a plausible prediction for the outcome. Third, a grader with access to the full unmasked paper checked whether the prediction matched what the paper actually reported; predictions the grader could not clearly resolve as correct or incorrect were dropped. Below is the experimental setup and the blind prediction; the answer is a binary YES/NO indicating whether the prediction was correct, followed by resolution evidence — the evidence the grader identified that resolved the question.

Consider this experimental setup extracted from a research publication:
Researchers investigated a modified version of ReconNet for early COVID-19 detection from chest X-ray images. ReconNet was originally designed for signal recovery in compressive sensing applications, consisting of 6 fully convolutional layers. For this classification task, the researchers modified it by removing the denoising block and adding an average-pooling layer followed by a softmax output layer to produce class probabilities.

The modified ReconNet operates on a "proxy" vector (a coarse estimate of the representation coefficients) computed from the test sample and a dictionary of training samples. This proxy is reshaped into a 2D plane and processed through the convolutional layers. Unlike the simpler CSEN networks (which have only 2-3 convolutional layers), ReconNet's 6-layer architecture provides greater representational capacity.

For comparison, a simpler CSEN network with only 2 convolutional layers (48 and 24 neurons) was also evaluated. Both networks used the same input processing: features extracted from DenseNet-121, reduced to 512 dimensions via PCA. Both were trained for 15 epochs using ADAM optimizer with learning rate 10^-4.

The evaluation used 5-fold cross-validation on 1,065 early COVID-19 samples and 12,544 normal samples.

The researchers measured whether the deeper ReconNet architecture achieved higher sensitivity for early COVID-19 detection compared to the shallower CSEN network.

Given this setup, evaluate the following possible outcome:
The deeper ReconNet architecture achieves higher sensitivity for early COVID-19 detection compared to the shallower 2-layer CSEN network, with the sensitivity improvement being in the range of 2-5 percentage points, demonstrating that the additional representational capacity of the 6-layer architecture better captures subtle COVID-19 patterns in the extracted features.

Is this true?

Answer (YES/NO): NO